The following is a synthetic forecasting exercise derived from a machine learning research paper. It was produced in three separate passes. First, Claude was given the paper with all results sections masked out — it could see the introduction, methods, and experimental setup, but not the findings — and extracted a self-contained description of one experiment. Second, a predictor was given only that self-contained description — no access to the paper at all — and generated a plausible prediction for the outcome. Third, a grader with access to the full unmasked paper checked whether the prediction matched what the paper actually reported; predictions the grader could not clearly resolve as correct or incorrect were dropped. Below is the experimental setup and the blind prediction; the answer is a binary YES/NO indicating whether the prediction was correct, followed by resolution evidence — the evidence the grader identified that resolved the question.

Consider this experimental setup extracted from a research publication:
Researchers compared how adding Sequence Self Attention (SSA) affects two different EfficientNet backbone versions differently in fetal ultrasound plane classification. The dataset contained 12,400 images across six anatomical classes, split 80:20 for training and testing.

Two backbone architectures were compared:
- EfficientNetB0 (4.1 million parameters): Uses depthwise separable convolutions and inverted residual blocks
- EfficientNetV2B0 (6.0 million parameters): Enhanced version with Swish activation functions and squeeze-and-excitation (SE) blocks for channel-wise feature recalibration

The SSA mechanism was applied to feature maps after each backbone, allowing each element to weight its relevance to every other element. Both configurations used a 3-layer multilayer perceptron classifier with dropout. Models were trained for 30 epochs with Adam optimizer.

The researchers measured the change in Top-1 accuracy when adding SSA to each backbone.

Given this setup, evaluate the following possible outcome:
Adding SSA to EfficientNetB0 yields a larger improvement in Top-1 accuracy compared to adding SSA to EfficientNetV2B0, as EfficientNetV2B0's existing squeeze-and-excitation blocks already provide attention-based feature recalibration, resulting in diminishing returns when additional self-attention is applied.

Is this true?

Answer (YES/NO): YES